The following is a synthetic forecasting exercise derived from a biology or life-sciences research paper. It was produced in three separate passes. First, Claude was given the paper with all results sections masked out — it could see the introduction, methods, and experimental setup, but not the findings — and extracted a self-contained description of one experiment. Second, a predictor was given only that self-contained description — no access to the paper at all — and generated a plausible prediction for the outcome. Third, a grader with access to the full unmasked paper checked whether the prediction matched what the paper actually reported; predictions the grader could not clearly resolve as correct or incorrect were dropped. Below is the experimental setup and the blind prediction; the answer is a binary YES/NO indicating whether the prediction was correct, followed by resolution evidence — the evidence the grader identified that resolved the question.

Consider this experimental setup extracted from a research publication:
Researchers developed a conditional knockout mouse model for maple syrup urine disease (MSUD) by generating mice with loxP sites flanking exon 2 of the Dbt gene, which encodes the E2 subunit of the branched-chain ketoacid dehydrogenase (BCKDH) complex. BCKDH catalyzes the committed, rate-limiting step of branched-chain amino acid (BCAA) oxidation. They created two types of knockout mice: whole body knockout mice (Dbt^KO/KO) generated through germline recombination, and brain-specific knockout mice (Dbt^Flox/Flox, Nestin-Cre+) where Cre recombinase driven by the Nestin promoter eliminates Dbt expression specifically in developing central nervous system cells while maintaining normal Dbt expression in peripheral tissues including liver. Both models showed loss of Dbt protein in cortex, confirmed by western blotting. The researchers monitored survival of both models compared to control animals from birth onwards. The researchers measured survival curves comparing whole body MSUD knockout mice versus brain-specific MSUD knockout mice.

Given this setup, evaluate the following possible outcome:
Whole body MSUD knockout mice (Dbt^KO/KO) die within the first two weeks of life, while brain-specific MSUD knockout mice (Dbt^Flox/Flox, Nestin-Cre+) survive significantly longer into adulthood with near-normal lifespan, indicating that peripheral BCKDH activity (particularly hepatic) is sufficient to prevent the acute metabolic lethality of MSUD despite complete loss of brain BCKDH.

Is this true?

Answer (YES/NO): YES